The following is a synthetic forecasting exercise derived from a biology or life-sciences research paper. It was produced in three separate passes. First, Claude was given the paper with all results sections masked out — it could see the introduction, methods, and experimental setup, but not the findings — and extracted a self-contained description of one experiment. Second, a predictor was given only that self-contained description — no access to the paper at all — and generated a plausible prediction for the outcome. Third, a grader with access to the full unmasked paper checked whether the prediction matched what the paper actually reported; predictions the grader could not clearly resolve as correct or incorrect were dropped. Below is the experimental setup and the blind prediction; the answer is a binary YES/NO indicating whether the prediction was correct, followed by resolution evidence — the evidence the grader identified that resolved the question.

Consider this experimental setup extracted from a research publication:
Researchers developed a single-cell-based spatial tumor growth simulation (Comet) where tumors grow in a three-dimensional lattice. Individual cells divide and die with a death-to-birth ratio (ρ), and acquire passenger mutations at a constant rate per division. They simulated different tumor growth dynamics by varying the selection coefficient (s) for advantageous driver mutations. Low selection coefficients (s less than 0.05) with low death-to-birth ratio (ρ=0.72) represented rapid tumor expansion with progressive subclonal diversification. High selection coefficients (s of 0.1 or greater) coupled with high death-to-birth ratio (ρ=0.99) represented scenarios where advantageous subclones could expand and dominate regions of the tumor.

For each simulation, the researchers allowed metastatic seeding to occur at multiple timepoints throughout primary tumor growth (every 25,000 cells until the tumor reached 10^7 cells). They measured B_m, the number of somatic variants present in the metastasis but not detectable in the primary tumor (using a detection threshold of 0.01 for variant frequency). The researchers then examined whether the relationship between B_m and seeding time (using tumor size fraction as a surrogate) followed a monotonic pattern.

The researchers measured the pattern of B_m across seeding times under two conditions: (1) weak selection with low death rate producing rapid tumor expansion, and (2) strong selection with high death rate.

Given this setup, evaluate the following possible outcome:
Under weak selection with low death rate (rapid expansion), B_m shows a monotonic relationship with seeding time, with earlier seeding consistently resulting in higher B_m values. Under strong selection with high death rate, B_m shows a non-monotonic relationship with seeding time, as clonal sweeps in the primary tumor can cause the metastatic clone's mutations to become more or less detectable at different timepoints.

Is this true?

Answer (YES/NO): NO